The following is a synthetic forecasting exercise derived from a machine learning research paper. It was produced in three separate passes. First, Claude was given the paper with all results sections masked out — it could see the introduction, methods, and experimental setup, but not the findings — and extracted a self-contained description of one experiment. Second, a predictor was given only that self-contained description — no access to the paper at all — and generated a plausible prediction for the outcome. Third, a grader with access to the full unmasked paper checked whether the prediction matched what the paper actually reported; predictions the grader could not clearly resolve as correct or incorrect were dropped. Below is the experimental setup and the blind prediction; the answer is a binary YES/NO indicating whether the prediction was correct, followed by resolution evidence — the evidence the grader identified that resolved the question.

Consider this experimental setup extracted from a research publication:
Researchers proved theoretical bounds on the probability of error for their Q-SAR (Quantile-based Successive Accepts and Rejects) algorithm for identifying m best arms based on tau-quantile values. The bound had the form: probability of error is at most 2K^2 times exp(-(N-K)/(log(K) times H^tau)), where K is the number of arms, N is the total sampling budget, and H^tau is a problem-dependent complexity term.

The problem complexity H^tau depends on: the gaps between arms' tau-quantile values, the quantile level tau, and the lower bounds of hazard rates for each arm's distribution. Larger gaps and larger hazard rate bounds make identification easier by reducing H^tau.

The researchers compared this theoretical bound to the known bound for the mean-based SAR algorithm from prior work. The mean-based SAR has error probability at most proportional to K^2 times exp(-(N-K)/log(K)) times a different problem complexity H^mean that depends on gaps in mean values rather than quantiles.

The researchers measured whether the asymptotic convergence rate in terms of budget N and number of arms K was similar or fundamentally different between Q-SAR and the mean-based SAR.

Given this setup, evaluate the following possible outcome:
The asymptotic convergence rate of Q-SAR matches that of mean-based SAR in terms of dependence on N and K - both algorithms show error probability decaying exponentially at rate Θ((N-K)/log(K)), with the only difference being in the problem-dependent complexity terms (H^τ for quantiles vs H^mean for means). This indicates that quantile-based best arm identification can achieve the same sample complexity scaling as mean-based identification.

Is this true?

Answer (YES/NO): YES